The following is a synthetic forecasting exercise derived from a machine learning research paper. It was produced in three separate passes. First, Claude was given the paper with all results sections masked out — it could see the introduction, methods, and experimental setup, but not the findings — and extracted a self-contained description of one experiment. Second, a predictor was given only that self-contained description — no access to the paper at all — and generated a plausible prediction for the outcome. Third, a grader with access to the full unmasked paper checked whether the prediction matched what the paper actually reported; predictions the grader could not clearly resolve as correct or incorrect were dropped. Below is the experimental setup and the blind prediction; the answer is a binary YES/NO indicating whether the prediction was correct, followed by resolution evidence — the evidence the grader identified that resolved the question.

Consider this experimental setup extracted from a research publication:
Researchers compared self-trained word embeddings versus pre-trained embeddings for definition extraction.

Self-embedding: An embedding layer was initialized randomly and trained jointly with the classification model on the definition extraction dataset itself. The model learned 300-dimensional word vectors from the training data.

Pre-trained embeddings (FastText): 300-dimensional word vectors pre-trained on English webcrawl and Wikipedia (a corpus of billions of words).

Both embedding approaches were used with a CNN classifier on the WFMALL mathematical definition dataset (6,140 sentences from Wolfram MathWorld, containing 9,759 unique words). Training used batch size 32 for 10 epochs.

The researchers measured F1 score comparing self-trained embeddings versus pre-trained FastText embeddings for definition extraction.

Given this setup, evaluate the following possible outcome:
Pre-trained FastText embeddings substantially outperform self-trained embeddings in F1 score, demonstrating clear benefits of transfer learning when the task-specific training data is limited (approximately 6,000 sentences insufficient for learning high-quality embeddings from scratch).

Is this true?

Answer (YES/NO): YES